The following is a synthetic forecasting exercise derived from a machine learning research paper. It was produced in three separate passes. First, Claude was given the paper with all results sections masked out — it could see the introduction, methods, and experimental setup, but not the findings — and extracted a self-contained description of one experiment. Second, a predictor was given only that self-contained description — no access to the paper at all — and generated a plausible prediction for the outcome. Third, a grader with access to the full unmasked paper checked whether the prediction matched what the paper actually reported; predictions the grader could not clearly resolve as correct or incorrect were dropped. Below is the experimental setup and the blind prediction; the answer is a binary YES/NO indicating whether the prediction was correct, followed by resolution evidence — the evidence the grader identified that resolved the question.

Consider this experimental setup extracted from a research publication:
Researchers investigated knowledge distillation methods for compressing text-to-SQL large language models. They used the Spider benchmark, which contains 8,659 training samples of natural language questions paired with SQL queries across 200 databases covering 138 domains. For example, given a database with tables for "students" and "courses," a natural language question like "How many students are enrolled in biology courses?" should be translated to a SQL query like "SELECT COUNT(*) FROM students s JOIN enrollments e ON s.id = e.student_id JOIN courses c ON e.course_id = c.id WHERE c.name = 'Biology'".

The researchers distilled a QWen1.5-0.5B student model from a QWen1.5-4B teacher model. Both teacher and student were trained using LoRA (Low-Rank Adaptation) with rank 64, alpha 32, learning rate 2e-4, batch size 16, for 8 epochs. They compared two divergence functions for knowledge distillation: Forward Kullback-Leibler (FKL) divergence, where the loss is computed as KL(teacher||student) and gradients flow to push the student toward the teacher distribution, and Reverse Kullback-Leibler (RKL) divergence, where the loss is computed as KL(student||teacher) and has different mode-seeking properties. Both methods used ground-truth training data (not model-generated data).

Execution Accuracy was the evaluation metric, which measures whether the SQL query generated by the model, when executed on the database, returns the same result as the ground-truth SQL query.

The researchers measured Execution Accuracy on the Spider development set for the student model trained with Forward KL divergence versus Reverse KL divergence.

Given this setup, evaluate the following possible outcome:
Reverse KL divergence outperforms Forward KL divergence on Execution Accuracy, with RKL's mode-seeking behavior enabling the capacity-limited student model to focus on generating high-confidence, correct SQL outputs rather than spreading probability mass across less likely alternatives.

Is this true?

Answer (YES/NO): YES